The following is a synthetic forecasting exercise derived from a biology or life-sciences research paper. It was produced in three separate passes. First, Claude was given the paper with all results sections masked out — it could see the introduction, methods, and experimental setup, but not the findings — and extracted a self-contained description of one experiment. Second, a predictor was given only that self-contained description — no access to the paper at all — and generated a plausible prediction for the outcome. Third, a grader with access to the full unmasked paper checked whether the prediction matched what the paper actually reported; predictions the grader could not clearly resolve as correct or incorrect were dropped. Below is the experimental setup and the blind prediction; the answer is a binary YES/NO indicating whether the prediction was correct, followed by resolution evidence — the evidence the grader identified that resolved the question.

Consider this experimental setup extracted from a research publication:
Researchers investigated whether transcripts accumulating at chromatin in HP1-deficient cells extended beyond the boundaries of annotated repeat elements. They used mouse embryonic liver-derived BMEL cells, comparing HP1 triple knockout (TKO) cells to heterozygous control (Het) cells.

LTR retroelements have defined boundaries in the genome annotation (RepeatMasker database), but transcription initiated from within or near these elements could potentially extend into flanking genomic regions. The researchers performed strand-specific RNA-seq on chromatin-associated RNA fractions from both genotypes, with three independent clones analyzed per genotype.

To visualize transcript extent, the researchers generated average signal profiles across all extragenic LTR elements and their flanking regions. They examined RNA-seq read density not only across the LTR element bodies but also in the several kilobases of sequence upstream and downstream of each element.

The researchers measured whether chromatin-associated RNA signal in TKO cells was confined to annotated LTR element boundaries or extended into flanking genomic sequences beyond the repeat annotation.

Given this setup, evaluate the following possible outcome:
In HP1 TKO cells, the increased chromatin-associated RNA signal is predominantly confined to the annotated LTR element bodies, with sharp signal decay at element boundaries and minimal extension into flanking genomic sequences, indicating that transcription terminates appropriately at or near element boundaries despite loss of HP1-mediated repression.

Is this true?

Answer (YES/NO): NO